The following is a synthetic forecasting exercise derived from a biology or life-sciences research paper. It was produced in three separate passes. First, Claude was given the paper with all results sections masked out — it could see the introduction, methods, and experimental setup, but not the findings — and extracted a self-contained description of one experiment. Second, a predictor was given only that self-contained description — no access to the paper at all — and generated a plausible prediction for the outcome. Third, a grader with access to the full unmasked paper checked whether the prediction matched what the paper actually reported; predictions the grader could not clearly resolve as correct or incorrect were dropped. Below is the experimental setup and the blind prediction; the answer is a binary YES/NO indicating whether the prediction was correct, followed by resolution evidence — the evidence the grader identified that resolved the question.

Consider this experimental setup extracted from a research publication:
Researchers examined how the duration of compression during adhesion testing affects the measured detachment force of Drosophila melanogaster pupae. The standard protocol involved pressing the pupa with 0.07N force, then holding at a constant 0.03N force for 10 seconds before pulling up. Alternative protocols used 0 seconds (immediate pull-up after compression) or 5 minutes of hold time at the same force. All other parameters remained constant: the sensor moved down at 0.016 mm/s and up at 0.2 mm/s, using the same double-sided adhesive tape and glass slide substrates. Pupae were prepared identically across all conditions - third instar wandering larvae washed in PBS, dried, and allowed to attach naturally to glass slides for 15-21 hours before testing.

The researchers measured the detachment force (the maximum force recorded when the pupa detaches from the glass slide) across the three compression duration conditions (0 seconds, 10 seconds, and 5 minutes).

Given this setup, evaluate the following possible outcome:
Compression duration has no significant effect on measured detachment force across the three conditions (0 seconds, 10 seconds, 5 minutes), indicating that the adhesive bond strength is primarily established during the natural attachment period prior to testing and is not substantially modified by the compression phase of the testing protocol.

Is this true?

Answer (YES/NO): YES